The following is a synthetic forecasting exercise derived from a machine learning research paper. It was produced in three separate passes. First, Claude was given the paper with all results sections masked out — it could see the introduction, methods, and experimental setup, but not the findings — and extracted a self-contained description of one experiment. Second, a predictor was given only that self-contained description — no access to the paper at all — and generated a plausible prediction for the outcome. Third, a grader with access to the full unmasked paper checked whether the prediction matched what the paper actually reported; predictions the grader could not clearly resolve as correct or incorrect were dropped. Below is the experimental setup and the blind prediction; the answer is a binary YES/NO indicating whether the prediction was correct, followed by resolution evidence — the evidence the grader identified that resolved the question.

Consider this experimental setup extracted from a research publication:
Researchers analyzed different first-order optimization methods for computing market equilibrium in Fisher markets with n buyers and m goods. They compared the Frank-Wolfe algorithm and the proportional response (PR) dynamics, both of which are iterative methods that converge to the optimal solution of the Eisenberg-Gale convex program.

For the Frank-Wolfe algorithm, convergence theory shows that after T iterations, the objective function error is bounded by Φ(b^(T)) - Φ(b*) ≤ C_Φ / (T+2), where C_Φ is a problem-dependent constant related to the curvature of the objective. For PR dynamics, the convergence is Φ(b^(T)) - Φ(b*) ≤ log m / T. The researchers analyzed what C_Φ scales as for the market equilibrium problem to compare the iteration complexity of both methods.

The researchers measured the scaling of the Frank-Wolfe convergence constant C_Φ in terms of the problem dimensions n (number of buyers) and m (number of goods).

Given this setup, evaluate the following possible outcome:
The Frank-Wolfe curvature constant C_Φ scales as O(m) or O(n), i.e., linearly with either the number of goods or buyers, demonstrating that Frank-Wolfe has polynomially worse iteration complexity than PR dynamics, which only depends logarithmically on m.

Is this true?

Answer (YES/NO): YES